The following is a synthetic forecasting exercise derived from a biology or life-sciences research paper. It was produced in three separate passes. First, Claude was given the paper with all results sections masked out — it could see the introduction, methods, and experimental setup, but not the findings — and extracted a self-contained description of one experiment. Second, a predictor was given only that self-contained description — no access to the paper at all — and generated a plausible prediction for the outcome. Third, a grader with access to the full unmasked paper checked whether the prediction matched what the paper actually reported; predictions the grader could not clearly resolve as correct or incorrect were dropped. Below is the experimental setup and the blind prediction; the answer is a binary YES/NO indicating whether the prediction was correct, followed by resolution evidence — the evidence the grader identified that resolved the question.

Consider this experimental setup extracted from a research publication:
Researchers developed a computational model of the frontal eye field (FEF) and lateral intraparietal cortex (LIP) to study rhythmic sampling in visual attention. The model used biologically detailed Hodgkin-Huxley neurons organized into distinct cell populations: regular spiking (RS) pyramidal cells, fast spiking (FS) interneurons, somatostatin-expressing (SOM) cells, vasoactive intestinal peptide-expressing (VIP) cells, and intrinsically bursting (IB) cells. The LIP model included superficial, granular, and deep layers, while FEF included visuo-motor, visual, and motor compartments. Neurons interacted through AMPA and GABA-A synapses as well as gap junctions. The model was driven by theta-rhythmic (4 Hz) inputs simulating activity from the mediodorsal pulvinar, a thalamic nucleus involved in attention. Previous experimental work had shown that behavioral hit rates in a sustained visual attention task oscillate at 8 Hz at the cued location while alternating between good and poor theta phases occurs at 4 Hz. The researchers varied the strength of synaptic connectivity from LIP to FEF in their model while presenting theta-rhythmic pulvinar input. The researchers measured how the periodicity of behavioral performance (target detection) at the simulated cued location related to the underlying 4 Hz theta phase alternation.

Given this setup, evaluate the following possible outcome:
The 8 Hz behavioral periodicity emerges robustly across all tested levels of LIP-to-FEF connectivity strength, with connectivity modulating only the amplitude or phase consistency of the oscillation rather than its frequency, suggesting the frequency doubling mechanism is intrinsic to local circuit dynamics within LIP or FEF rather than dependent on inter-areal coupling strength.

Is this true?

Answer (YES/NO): NO